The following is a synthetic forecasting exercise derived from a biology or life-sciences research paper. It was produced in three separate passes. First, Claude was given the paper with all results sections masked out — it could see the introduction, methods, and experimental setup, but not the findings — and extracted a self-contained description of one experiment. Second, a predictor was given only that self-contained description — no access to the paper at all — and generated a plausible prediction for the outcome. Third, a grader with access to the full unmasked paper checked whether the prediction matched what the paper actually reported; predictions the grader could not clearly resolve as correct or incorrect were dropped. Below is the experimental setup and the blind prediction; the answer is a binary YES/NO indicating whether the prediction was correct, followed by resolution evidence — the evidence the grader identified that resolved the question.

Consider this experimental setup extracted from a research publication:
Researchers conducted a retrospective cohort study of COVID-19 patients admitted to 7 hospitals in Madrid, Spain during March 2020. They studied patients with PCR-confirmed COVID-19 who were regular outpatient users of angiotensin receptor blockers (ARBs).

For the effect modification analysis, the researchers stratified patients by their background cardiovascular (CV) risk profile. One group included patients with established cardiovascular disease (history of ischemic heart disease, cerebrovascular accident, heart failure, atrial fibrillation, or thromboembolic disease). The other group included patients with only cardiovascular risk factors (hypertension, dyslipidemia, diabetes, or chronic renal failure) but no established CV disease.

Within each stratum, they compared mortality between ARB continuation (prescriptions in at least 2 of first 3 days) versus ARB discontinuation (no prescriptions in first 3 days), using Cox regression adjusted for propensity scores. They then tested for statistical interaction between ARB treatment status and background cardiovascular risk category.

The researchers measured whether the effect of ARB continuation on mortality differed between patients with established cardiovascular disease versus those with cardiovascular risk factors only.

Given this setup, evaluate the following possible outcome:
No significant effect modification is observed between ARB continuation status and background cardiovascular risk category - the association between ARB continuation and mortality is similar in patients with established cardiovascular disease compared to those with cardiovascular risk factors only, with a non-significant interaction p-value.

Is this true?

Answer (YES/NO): YES